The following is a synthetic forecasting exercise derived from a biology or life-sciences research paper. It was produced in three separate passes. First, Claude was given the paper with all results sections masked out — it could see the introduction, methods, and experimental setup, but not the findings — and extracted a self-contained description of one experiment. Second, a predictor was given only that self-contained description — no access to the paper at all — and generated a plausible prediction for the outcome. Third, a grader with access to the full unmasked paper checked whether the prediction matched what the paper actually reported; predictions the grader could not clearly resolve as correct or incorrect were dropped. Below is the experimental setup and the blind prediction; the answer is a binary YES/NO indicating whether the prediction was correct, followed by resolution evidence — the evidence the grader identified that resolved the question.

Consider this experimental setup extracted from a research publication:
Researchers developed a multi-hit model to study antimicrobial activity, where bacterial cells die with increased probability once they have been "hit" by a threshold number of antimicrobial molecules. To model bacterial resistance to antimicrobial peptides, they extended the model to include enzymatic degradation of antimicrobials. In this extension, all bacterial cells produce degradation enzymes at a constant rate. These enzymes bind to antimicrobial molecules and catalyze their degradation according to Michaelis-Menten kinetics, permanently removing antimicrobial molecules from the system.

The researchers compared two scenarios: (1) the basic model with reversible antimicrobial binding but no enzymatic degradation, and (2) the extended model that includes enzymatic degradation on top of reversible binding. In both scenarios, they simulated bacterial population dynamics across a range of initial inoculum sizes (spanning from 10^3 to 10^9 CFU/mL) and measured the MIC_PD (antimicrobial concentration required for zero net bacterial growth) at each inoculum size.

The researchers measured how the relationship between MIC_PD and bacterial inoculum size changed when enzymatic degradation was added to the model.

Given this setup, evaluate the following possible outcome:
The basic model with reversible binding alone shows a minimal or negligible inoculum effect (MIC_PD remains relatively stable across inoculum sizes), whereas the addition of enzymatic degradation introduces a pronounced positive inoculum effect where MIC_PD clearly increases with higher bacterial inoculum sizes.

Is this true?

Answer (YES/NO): NO